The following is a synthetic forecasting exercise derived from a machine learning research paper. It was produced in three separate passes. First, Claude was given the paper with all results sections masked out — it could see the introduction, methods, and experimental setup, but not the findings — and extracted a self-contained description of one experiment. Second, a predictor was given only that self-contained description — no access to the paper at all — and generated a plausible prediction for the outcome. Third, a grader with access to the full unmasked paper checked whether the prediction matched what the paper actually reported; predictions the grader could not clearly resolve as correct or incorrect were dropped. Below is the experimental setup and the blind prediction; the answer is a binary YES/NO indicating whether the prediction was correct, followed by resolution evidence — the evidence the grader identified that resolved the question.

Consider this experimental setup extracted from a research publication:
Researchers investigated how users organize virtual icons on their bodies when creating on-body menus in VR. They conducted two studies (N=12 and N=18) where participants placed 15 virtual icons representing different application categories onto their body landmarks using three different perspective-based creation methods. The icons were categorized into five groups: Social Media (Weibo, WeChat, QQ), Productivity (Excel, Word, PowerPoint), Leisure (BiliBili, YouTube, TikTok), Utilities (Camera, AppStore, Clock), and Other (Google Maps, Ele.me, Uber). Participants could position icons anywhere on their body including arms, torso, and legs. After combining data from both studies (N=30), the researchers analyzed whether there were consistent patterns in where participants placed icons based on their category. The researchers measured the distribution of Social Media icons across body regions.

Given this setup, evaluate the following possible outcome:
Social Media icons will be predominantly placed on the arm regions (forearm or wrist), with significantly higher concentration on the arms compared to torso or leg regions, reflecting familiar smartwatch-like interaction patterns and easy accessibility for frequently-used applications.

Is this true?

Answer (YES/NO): YES